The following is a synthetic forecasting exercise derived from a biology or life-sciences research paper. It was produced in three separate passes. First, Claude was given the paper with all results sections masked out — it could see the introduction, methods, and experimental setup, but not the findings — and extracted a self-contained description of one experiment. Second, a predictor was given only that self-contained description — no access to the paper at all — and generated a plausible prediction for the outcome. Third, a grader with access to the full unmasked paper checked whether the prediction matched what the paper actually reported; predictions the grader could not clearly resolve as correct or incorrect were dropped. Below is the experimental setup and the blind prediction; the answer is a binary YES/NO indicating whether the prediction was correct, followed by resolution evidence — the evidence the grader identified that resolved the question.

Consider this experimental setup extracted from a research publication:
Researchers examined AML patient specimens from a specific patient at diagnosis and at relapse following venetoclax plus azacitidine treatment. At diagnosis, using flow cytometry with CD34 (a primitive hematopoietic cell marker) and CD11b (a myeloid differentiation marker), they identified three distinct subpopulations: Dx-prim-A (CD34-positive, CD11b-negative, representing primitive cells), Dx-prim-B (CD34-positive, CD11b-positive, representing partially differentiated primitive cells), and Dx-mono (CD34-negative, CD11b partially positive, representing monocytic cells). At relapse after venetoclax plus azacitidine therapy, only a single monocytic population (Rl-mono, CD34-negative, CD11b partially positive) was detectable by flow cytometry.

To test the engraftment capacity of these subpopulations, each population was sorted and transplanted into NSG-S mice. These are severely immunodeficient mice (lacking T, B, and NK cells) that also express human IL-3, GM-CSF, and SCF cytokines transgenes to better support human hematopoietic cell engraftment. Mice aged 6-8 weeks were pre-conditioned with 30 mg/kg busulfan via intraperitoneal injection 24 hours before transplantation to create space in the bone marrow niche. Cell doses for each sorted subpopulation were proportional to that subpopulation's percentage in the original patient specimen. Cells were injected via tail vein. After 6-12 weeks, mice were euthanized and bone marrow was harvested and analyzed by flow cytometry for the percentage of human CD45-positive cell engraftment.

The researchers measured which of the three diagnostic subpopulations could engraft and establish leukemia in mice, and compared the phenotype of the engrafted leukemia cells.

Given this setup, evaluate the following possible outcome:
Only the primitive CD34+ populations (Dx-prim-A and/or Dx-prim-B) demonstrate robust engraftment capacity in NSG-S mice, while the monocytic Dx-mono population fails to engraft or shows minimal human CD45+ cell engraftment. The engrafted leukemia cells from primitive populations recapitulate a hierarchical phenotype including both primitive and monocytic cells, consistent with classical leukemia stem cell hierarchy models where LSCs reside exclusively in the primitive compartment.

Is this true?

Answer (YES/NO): NO